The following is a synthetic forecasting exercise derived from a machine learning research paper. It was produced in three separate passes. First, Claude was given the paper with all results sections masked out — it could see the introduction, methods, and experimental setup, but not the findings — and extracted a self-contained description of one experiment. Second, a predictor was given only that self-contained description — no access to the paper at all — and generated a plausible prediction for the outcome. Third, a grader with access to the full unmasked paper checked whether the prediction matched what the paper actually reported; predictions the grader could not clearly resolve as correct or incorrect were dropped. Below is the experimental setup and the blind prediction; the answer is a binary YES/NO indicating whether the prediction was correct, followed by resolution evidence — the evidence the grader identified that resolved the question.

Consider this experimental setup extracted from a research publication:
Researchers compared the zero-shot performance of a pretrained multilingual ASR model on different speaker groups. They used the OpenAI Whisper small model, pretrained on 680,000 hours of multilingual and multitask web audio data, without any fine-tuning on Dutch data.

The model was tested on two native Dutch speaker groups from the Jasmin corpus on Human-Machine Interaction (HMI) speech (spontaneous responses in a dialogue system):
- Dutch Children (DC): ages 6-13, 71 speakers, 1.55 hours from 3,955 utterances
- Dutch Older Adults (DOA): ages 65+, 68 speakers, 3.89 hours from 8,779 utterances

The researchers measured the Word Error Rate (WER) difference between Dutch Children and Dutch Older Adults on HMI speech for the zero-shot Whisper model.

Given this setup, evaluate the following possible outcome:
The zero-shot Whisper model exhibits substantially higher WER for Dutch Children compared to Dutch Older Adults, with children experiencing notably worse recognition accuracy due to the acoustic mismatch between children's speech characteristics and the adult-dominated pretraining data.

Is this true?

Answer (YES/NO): NO